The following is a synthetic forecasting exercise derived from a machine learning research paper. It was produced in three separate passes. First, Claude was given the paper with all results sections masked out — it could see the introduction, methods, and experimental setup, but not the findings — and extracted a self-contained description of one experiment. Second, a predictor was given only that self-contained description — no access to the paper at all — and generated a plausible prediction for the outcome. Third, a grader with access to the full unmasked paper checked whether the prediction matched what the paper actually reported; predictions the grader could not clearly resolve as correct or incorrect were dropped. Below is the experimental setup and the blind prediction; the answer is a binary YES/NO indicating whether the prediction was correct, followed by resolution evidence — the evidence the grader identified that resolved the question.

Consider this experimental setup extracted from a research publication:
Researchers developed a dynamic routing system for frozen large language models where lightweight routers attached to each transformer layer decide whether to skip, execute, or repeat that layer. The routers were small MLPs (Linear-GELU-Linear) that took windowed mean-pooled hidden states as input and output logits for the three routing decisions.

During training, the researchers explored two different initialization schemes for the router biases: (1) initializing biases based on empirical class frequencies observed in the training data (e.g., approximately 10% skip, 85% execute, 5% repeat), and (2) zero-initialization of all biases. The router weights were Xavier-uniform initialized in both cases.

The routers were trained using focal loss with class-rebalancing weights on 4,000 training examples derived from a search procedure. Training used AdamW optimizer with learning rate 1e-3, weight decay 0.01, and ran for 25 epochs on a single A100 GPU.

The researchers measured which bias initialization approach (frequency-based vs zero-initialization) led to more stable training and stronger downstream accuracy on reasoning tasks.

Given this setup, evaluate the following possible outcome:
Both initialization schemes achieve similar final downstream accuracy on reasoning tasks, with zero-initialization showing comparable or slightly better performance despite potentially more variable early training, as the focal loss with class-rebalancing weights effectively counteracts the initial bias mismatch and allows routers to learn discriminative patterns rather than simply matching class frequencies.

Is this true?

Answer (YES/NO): NO